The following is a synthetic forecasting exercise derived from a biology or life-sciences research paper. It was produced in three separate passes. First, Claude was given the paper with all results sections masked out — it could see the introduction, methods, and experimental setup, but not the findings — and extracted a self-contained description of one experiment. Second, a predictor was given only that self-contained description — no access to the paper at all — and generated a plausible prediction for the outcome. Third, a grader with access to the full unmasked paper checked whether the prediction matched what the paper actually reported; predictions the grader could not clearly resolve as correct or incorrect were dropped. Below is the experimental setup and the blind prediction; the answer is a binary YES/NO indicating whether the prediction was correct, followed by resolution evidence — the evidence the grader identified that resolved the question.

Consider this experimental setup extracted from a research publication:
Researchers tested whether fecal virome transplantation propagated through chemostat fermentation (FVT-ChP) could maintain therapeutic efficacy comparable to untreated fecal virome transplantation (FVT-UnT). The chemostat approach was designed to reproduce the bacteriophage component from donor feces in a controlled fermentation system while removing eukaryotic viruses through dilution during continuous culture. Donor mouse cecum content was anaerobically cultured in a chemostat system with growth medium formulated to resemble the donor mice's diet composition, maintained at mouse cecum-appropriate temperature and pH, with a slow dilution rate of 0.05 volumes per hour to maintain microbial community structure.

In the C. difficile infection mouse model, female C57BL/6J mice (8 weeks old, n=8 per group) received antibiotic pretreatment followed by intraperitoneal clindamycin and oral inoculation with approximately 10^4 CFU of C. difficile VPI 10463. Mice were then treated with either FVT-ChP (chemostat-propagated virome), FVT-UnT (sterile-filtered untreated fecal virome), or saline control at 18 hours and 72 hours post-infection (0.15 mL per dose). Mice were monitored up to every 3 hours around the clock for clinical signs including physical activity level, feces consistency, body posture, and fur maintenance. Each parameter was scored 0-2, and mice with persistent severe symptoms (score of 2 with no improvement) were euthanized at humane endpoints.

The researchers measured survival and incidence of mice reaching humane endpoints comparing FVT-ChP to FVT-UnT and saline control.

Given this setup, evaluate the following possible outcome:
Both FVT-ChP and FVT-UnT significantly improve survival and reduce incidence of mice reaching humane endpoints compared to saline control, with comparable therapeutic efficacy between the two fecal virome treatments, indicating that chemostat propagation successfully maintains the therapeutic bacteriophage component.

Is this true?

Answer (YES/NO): NO